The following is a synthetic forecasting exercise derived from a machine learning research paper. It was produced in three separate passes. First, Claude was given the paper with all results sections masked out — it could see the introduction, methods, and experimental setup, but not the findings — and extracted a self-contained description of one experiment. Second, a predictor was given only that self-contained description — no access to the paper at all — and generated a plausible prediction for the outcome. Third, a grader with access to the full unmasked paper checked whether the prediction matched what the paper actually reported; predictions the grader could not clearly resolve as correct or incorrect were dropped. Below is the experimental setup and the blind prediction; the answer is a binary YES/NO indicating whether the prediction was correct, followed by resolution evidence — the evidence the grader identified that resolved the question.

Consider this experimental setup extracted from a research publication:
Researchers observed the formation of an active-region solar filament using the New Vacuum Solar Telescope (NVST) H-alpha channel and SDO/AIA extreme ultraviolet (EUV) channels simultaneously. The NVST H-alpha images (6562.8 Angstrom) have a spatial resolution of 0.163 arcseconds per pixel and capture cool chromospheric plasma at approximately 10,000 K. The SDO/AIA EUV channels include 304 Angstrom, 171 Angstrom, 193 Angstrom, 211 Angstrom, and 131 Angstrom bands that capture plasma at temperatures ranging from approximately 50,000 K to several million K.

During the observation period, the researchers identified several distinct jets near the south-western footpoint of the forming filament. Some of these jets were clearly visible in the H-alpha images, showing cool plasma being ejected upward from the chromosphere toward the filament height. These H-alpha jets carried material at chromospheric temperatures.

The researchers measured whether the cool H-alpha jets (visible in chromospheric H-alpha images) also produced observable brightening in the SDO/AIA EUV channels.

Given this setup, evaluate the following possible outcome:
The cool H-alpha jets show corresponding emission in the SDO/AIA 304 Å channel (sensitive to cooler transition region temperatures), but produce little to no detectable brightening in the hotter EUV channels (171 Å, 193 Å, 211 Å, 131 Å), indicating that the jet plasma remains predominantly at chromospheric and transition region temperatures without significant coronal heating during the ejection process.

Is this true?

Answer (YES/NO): NO